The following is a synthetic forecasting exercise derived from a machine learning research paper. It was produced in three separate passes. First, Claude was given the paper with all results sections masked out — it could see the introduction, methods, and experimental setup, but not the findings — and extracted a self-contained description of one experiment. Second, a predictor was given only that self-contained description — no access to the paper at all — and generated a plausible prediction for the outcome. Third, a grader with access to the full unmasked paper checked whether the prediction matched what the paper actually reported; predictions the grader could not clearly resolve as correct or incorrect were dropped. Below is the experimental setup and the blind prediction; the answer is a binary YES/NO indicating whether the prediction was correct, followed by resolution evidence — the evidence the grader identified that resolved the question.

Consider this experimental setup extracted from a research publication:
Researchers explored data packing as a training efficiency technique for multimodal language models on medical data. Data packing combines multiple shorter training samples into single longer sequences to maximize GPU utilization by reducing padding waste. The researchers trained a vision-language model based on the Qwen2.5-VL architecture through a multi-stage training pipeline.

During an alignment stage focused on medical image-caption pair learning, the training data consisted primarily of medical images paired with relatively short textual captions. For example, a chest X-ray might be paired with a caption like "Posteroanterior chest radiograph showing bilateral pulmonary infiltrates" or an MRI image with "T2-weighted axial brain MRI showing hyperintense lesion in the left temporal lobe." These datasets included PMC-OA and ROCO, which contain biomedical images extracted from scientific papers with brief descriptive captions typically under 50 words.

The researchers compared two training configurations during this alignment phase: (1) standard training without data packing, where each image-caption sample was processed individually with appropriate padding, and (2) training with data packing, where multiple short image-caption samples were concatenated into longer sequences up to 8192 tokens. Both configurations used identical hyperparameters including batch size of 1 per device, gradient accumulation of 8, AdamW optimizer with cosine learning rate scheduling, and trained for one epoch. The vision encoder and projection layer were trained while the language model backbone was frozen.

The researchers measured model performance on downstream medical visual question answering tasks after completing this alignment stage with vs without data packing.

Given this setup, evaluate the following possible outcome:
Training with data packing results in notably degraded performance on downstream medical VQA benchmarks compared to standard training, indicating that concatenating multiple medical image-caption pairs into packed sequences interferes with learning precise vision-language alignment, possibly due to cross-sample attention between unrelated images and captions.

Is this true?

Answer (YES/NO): YES